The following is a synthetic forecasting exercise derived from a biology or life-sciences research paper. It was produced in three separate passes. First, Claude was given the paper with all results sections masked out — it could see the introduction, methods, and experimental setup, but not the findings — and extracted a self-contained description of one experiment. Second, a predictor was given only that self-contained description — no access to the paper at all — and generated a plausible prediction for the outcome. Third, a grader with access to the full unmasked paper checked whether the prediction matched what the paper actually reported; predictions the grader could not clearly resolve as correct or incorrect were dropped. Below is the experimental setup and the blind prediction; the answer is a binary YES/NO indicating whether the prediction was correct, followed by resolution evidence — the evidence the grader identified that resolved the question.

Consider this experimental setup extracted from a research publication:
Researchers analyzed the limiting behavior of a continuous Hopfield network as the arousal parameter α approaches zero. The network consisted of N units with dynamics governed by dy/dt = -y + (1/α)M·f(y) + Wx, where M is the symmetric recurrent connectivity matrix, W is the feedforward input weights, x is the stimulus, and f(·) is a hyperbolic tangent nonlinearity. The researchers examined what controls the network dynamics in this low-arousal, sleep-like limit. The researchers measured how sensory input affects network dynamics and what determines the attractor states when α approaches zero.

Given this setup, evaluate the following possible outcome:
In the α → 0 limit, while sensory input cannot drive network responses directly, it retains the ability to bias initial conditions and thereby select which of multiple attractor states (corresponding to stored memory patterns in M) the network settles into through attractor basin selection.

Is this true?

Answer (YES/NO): NO